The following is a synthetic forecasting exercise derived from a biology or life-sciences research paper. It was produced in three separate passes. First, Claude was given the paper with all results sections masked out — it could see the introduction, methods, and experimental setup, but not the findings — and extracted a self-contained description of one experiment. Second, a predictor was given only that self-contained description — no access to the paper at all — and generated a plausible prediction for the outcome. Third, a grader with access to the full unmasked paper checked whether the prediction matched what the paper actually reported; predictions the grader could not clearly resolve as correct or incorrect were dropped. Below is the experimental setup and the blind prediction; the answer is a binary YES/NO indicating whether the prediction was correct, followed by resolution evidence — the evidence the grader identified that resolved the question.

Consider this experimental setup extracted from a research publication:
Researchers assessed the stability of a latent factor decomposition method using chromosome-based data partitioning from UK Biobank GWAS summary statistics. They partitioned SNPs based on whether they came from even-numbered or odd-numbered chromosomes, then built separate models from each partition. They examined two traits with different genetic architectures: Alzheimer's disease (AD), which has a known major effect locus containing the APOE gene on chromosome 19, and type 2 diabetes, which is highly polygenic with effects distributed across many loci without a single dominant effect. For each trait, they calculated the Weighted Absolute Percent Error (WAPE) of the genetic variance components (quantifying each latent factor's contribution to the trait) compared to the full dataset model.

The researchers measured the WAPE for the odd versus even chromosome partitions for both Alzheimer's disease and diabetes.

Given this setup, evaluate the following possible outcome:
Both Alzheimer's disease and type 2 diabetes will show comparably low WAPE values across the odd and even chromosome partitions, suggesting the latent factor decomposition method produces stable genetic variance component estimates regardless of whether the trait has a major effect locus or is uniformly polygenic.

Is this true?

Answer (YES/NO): NO